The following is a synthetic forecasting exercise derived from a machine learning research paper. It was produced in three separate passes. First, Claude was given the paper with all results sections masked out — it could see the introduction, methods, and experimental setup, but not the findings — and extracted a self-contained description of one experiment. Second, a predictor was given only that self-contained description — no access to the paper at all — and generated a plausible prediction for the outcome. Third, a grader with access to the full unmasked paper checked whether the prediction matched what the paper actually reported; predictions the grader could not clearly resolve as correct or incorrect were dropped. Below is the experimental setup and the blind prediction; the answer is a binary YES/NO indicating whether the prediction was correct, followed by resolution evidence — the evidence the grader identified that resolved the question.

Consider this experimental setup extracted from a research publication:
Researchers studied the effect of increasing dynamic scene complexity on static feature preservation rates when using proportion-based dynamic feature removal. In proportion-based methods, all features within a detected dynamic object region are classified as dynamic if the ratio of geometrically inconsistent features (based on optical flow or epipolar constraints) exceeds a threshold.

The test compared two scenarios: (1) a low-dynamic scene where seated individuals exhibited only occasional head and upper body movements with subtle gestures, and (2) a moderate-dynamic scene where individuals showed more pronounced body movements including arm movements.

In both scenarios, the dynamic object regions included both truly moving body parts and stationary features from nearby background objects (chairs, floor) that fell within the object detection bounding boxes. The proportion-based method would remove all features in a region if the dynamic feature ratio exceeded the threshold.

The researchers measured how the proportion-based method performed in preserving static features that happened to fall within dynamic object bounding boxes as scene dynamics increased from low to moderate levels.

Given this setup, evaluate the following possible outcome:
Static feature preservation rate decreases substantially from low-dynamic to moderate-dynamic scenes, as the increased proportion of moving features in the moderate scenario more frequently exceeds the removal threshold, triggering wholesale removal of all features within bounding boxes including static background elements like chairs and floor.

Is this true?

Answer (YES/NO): YES